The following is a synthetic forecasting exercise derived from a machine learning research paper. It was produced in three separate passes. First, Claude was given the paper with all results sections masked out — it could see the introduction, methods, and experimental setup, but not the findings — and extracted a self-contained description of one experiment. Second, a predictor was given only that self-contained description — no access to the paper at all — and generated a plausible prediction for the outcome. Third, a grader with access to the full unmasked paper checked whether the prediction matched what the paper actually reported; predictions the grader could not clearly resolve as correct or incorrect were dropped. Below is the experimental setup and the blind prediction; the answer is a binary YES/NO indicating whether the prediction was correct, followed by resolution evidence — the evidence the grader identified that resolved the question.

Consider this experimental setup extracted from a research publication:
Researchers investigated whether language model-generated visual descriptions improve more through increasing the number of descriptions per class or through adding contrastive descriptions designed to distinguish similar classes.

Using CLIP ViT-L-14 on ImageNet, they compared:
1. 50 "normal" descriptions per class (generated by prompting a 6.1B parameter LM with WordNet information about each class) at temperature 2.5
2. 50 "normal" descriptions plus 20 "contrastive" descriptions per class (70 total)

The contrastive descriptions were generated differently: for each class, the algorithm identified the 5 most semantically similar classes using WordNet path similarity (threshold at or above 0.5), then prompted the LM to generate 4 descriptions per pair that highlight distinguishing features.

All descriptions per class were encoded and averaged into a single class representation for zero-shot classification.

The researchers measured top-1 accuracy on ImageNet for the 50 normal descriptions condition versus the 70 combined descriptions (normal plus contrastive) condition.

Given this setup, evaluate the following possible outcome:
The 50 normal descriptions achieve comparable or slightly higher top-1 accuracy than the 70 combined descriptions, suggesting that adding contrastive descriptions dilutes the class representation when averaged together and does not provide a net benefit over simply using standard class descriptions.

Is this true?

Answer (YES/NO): NO